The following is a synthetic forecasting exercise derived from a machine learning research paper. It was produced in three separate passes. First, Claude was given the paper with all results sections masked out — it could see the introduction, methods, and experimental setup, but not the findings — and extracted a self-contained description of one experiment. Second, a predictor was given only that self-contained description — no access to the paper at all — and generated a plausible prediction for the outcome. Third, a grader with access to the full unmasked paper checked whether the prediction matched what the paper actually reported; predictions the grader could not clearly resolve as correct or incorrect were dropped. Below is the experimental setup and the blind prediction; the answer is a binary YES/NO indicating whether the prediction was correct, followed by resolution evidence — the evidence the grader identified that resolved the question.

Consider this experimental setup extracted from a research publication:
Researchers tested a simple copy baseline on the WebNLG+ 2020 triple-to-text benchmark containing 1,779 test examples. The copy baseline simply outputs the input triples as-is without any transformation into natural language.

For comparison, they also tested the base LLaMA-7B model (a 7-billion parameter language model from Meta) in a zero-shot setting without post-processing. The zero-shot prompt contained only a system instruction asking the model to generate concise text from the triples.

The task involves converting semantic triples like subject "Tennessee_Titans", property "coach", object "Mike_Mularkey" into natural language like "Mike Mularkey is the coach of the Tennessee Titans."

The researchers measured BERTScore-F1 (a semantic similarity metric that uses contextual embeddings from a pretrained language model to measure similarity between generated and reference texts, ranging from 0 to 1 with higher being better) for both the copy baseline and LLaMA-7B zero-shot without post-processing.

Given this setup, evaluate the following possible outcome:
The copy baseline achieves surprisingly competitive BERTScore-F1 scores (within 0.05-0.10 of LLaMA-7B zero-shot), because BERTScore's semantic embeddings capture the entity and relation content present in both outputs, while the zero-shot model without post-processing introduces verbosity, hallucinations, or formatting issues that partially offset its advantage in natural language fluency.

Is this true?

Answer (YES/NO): YES